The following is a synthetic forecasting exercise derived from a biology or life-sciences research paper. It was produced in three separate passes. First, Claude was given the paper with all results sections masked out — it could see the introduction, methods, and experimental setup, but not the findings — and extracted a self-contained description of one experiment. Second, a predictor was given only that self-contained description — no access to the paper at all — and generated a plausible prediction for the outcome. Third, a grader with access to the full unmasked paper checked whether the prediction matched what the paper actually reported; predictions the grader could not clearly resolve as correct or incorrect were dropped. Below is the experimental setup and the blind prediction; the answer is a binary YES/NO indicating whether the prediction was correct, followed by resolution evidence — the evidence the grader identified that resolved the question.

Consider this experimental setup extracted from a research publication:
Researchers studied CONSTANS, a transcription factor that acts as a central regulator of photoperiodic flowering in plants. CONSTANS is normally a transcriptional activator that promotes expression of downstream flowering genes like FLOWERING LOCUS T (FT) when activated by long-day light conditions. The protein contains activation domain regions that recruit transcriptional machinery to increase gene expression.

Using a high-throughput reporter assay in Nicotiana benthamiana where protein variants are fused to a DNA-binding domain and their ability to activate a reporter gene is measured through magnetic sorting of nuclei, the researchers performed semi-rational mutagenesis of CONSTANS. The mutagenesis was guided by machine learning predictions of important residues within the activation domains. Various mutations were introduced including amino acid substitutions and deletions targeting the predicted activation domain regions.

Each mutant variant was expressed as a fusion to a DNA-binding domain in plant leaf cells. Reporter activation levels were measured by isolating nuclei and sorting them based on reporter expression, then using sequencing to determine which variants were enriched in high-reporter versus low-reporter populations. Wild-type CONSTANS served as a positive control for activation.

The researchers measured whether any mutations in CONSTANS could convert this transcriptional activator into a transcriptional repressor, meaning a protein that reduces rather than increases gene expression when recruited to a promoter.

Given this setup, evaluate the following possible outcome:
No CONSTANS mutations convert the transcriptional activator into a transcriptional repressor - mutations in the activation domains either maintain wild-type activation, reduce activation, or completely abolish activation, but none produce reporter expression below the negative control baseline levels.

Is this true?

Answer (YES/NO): NO